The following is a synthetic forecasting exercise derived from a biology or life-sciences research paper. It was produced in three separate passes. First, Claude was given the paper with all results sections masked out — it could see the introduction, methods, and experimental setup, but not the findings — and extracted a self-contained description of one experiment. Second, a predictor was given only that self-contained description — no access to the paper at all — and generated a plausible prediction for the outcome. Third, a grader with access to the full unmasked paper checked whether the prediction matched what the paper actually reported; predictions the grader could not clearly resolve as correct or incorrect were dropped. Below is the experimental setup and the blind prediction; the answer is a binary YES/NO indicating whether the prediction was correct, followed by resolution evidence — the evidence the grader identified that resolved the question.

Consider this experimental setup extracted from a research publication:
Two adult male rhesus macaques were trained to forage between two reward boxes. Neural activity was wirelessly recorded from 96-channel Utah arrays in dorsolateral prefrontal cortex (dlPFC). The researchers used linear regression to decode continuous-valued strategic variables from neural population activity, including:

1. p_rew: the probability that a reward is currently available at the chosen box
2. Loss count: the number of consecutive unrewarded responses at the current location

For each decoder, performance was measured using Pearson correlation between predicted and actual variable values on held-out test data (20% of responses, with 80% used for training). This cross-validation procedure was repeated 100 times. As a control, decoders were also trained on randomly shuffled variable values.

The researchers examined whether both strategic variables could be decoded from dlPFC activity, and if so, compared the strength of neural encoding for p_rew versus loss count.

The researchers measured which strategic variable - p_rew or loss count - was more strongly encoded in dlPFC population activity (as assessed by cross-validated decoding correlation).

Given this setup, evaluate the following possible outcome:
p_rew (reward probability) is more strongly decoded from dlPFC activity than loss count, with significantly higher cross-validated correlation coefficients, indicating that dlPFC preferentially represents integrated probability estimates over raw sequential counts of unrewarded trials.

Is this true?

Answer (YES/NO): YES